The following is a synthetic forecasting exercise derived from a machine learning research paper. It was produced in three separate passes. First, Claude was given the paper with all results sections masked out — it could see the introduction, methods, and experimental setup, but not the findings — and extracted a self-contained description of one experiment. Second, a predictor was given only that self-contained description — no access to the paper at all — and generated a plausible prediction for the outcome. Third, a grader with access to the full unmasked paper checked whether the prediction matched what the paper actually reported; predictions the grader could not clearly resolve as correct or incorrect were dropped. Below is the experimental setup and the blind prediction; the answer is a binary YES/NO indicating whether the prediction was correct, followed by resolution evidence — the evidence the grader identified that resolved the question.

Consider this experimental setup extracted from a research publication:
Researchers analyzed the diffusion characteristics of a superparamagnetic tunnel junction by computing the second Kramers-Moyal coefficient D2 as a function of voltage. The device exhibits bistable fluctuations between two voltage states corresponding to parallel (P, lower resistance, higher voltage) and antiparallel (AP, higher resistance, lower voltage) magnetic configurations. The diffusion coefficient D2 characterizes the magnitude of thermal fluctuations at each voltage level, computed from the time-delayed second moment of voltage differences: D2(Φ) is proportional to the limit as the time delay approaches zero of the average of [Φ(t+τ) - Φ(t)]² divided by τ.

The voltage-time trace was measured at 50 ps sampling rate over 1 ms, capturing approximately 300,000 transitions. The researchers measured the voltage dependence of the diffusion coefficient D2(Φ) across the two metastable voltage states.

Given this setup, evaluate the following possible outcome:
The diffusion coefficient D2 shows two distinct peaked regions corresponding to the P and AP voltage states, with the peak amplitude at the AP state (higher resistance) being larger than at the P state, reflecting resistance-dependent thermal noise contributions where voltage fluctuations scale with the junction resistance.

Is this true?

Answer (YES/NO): NO